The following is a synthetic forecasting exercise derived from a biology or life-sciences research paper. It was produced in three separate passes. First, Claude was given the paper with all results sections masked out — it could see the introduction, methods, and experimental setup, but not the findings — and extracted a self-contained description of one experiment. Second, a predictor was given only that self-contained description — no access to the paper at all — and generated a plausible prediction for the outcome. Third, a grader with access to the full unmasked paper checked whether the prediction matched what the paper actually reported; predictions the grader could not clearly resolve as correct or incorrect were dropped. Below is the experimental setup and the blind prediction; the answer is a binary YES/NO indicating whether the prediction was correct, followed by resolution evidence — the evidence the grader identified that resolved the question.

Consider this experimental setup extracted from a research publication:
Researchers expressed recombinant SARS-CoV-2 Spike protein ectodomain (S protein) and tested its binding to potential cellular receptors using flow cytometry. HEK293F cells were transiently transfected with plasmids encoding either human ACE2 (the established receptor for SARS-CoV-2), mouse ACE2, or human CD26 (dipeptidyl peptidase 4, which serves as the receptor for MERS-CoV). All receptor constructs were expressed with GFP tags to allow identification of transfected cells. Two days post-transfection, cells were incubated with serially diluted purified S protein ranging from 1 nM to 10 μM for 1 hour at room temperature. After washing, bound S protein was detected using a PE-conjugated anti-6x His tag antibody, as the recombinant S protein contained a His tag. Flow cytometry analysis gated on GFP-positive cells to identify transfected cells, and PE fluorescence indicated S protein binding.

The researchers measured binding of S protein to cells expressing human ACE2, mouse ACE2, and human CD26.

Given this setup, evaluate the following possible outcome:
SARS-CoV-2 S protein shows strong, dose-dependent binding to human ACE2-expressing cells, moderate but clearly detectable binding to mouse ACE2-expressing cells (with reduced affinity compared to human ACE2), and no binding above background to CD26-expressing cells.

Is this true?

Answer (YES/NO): NO